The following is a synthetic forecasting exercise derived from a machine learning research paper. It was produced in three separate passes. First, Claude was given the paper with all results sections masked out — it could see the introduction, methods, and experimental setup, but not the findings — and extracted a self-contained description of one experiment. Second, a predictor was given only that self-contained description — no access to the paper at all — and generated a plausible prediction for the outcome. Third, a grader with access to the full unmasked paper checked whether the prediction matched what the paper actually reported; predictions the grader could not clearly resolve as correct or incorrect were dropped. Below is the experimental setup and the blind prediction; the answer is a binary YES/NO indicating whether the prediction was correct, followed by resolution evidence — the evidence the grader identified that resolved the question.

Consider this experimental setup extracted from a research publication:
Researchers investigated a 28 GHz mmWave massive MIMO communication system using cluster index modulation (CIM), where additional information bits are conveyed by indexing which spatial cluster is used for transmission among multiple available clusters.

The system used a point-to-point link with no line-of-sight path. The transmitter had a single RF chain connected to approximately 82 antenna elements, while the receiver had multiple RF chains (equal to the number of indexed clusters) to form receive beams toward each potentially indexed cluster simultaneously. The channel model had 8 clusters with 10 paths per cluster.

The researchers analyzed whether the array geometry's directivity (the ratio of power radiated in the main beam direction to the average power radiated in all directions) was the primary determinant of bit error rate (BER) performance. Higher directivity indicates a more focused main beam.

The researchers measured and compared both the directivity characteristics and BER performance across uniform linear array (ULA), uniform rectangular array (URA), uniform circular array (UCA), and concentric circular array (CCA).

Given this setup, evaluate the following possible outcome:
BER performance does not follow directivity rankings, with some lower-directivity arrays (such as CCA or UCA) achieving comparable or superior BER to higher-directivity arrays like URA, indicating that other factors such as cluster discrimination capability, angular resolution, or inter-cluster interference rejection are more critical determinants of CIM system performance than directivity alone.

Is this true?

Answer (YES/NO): NO